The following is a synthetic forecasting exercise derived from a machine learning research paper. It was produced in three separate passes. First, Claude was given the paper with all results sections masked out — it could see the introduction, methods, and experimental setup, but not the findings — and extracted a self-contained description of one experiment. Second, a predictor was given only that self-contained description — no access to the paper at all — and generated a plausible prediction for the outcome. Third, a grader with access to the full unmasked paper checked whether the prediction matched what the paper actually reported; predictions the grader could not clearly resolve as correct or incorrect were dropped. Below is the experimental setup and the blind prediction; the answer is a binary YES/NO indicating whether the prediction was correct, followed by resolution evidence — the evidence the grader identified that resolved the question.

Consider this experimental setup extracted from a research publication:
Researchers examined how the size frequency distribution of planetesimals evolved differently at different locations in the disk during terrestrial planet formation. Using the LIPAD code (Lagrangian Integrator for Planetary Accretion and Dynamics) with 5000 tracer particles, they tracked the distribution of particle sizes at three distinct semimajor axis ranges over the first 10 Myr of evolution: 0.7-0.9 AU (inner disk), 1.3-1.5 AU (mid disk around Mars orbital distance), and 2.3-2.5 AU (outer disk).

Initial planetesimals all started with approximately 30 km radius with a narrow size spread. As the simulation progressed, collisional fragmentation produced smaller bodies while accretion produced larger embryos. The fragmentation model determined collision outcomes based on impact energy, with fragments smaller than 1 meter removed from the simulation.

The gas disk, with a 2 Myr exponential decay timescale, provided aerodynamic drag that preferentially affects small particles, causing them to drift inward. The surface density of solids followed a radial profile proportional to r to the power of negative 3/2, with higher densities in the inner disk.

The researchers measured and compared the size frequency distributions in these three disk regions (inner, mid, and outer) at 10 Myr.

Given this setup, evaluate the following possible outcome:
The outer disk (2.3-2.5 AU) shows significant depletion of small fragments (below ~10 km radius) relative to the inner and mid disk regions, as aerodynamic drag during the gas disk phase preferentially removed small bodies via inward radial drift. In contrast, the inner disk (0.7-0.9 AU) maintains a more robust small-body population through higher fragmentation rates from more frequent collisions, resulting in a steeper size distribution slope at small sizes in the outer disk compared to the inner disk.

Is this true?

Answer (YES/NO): NO